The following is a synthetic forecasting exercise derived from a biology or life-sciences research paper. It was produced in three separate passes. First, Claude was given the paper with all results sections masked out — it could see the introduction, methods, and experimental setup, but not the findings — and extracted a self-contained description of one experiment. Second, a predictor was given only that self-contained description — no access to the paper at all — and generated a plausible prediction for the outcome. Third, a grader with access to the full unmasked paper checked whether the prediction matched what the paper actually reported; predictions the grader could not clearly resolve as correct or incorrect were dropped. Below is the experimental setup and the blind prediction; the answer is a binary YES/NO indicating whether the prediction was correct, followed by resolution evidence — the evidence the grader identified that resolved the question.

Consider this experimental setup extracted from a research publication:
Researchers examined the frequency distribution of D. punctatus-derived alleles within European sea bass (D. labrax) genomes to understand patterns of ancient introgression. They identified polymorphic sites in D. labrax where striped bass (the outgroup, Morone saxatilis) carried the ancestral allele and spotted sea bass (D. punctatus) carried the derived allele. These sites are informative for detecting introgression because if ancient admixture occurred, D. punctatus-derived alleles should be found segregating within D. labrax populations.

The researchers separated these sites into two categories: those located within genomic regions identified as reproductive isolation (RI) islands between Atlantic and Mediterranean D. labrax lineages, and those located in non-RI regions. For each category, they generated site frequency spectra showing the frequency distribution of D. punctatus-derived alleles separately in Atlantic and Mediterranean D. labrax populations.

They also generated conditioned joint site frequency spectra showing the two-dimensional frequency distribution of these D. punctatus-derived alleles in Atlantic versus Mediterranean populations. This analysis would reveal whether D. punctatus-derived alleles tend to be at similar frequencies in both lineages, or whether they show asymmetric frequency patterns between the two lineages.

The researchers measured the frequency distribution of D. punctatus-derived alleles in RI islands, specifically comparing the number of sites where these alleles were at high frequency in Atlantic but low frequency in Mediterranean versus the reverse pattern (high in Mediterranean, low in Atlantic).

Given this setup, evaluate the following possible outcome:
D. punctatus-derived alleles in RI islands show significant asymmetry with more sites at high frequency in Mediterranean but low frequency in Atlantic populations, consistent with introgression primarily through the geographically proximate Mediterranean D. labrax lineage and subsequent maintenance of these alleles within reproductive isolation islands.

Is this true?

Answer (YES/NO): NO